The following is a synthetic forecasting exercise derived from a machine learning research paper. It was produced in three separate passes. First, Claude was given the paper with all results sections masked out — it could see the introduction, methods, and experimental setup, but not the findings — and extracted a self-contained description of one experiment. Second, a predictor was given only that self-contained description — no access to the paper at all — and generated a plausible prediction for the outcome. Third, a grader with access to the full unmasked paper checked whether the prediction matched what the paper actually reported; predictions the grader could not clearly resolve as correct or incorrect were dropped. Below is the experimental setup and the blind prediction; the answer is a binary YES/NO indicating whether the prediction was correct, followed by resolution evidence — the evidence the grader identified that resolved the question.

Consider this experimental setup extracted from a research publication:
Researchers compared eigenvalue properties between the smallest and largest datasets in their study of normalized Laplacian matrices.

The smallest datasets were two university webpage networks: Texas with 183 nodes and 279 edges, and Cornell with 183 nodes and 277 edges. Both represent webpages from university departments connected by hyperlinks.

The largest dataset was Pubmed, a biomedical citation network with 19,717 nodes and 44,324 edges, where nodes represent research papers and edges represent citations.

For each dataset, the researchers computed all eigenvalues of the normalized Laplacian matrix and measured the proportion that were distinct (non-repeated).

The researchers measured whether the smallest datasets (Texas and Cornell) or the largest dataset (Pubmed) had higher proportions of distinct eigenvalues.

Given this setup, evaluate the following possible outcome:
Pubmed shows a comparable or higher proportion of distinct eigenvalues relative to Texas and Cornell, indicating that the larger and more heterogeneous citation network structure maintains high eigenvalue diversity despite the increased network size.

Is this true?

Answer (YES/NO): NO